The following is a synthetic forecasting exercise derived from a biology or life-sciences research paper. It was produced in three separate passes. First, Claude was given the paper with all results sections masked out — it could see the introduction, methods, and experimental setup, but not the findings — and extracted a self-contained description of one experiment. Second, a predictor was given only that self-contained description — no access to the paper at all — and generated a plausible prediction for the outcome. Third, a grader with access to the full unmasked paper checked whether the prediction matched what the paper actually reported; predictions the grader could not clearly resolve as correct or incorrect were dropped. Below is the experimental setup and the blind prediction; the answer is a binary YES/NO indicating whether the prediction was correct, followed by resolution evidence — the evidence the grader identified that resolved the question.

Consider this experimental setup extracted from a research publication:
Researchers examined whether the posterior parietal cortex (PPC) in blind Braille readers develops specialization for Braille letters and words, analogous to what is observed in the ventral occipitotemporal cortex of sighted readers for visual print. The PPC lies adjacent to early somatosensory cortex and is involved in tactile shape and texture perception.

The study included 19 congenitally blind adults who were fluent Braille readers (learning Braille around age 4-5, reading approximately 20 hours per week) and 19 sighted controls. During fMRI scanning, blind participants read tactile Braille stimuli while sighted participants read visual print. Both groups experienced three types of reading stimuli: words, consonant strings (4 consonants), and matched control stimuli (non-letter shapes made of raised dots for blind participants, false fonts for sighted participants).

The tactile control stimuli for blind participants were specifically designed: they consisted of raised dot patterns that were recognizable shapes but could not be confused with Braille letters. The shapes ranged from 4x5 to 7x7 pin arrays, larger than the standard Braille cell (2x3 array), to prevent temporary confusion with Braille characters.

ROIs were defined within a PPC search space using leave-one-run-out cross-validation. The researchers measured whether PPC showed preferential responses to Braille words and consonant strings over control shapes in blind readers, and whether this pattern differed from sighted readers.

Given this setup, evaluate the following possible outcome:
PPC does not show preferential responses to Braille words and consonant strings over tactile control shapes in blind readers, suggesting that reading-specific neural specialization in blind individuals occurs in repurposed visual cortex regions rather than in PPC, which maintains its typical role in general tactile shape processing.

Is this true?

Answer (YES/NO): NO